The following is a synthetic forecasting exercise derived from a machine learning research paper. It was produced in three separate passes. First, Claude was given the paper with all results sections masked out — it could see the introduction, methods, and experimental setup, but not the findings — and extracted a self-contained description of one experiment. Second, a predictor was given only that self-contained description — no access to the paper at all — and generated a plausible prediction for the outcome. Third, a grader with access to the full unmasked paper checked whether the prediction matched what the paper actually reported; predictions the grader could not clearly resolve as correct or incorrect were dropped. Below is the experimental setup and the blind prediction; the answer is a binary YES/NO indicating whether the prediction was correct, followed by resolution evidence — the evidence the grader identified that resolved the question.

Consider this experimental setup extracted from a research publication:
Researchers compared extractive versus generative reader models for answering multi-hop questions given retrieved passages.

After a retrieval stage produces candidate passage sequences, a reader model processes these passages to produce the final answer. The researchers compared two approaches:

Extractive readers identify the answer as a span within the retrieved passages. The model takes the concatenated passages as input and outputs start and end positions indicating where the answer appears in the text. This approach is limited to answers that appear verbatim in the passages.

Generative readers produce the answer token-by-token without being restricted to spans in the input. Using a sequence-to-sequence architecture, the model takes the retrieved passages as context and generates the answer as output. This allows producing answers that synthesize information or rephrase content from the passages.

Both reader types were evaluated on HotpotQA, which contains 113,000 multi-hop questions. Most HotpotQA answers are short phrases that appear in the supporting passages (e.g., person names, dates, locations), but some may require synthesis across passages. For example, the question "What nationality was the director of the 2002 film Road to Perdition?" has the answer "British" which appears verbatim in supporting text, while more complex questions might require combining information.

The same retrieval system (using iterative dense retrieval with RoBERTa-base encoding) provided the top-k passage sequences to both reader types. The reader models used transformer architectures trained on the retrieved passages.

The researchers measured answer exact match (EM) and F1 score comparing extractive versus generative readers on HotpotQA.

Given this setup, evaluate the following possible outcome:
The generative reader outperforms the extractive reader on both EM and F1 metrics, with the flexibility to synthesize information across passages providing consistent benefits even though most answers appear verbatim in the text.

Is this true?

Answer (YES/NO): NO